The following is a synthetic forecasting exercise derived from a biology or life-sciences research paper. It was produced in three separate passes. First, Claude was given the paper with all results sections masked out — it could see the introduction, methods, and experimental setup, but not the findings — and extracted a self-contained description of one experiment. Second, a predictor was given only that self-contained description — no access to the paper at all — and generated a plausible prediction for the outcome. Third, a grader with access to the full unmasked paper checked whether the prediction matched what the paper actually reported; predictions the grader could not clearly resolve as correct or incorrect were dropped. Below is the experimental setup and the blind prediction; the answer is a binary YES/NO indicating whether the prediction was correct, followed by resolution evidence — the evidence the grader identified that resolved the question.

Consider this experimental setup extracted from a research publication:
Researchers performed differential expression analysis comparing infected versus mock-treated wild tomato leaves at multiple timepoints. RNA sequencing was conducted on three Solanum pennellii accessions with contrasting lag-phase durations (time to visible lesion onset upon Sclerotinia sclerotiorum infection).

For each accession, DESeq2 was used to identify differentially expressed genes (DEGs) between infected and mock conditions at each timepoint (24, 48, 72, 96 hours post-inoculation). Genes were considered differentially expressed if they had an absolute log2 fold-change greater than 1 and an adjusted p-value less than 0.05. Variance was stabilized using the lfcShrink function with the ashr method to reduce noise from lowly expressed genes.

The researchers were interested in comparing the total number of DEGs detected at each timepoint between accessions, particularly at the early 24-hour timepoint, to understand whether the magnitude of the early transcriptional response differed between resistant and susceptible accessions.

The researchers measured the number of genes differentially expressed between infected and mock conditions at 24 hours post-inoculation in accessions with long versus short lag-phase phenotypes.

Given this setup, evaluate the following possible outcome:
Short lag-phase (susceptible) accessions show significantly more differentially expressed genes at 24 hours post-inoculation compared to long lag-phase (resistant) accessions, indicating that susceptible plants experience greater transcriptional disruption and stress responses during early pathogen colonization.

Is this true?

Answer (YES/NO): YES